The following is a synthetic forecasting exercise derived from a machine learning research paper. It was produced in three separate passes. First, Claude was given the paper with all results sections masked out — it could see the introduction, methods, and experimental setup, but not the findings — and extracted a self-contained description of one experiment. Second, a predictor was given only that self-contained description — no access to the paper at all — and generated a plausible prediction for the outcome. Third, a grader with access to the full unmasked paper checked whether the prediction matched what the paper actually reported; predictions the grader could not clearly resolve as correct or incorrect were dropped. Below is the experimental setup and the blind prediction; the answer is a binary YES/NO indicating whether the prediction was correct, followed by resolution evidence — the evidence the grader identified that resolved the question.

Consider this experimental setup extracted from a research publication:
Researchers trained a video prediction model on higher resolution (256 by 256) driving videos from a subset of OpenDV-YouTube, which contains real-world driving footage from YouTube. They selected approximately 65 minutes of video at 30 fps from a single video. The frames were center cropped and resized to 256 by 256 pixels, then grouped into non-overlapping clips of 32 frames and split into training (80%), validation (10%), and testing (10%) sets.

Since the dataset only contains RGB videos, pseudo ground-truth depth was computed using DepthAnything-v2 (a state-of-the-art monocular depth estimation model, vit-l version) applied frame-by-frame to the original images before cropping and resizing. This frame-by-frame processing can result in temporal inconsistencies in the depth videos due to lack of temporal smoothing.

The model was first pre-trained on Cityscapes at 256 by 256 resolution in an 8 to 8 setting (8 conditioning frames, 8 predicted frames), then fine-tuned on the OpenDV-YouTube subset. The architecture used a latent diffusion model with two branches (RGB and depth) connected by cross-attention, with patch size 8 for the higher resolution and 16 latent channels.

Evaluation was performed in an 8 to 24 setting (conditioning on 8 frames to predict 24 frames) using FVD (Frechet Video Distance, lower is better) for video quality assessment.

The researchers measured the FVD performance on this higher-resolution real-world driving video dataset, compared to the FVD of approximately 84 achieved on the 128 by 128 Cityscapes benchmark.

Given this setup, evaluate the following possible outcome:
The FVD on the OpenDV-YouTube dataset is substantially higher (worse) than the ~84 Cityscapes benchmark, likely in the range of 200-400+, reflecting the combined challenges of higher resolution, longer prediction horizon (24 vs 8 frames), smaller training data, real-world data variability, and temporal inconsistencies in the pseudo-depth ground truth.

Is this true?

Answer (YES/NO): YES